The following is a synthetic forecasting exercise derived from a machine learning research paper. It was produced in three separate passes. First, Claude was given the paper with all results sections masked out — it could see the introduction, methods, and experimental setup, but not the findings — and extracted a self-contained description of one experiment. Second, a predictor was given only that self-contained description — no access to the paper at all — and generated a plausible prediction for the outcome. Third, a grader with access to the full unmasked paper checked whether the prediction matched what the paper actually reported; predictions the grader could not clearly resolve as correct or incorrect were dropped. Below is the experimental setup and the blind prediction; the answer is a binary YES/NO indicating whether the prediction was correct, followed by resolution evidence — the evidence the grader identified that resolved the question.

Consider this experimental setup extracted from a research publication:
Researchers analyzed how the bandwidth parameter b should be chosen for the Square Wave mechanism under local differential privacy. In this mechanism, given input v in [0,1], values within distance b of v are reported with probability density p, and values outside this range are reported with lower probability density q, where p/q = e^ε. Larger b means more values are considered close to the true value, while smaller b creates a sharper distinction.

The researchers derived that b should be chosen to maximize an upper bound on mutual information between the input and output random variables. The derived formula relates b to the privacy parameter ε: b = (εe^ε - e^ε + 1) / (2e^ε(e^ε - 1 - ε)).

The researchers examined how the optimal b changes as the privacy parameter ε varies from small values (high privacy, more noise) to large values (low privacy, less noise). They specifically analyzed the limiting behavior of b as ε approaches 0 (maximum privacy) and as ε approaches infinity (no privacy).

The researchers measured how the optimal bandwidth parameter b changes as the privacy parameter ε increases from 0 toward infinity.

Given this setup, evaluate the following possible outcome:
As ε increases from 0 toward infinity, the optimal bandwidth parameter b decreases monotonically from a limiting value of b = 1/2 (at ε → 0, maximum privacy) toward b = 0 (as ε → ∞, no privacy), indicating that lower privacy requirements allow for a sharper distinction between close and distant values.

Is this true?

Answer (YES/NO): YES